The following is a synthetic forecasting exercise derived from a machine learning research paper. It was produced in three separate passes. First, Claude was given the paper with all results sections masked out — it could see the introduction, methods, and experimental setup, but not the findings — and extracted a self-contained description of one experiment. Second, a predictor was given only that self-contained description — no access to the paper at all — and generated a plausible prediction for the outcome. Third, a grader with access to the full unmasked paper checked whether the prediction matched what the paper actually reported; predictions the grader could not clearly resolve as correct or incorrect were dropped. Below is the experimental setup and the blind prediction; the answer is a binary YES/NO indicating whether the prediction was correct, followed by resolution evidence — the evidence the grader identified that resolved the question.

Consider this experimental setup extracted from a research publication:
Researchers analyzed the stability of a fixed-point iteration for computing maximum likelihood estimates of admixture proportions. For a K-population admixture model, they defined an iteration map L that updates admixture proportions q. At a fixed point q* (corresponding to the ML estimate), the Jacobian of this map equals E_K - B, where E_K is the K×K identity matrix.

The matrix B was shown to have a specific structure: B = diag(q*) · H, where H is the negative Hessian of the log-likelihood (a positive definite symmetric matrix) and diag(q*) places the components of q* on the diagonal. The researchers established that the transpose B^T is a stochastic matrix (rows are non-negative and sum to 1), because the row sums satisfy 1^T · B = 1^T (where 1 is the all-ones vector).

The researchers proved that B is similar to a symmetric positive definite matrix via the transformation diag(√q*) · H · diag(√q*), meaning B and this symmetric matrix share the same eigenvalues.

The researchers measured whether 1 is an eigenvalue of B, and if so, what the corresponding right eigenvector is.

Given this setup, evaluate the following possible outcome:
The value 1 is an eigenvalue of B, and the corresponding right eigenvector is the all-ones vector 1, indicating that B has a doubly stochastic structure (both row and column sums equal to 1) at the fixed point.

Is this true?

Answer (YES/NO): NO